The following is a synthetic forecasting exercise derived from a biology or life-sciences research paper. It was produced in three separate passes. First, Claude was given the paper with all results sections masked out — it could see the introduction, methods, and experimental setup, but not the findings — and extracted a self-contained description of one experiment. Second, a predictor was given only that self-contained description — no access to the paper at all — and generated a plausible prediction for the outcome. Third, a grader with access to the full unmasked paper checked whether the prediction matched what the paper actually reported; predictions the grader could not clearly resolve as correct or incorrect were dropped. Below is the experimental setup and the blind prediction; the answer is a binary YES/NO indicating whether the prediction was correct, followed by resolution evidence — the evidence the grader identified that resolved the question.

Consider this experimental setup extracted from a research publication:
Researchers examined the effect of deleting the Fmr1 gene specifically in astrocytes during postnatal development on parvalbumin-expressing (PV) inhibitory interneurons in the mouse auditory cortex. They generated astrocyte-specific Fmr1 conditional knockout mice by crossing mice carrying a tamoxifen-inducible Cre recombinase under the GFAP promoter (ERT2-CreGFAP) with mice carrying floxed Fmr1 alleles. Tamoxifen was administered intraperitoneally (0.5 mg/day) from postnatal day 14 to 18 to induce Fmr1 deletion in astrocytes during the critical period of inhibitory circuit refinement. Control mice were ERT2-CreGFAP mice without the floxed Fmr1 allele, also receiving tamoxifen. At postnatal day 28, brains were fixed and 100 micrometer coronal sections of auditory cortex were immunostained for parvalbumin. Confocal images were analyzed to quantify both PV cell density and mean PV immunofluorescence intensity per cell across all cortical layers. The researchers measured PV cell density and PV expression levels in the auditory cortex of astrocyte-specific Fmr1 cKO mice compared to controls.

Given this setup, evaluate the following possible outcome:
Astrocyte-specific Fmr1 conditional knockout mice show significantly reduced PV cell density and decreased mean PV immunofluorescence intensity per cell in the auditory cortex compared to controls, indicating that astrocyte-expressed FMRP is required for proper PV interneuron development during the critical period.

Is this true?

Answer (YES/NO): NO